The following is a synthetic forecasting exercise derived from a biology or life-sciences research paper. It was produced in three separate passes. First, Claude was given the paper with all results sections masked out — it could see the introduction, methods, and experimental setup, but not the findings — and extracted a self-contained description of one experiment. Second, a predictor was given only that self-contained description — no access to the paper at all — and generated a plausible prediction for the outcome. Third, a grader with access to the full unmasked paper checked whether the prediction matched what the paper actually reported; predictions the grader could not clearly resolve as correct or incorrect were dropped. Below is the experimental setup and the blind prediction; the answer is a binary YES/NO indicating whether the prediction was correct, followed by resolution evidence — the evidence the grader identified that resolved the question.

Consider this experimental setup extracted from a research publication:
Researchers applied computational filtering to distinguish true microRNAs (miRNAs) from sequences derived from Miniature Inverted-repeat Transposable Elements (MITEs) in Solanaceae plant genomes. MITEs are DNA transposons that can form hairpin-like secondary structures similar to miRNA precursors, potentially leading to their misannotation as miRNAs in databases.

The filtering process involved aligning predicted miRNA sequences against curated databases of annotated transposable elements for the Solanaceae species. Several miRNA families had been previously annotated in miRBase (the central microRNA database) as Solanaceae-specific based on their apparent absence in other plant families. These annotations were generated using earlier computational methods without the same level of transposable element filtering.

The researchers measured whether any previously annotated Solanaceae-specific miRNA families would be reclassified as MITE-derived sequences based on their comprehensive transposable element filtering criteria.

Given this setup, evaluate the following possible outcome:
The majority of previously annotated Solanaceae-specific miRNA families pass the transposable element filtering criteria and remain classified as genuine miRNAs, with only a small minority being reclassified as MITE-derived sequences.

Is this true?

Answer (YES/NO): NO